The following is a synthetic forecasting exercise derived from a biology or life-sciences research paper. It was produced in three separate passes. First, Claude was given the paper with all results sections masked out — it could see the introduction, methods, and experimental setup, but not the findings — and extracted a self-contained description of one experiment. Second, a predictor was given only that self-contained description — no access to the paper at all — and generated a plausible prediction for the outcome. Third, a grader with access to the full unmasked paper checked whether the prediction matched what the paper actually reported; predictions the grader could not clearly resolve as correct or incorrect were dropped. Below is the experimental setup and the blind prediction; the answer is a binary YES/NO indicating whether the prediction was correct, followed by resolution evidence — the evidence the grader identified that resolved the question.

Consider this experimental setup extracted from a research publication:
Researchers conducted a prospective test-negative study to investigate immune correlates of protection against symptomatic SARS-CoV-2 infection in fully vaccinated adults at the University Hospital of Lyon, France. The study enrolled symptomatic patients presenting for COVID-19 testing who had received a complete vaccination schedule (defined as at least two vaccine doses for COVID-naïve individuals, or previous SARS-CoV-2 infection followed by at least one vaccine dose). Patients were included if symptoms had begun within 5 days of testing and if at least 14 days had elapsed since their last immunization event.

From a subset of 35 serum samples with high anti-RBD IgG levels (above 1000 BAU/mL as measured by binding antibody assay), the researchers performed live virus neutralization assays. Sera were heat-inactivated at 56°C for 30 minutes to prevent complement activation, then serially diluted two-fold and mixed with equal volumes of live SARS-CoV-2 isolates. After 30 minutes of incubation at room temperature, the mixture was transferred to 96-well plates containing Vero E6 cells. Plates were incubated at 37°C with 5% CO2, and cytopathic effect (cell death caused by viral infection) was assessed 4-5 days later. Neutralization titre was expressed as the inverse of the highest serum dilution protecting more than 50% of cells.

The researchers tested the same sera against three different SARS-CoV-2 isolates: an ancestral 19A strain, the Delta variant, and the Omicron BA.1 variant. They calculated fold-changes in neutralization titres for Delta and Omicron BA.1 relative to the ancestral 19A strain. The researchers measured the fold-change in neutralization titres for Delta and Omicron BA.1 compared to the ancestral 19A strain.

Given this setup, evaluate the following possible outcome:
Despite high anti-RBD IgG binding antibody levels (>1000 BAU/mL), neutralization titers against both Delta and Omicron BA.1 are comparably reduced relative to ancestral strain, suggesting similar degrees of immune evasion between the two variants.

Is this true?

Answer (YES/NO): NO